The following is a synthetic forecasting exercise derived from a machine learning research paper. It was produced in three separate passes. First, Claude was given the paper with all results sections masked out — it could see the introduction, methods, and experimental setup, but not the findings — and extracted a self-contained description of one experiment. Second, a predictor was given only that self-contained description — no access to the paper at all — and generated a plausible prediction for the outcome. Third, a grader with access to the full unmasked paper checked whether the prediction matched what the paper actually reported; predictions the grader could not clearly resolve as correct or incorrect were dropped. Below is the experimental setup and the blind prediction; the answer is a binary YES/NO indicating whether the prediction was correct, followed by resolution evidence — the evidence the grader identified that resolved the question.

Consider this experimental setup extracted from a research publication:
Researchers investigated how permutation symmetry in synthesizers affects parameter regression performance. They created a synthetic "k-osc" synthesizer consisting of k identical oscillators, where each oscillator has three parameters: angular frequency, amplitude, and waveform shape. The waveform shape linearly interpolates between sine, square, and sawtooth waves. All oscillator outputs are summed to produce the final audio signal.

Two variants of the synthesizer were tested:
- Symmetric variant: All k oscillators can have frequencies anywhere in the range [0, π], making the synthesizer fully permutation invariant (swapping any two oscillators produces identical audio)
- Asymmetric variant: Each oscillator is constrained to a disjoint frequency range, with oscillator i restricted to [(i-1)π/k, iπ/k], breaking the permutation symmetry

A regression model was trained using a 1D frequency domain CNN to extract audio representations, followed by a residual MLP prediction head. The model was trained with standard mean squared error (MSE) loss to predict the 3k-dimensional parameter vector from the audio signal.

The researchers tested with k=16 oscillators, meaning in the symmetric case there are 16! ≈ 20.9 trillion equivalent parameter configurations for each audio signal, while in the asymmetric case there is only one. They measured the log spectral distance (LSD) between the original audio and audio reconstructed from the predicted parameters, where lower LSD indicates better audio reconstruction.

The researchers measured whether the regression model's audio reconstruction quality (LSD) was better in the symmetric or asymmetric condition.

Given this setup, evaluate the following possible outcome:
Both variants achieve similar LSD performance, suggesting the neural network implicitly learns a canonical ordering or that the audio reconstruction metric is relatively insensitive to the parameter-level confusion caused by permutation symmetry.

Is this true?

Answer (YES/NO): NO